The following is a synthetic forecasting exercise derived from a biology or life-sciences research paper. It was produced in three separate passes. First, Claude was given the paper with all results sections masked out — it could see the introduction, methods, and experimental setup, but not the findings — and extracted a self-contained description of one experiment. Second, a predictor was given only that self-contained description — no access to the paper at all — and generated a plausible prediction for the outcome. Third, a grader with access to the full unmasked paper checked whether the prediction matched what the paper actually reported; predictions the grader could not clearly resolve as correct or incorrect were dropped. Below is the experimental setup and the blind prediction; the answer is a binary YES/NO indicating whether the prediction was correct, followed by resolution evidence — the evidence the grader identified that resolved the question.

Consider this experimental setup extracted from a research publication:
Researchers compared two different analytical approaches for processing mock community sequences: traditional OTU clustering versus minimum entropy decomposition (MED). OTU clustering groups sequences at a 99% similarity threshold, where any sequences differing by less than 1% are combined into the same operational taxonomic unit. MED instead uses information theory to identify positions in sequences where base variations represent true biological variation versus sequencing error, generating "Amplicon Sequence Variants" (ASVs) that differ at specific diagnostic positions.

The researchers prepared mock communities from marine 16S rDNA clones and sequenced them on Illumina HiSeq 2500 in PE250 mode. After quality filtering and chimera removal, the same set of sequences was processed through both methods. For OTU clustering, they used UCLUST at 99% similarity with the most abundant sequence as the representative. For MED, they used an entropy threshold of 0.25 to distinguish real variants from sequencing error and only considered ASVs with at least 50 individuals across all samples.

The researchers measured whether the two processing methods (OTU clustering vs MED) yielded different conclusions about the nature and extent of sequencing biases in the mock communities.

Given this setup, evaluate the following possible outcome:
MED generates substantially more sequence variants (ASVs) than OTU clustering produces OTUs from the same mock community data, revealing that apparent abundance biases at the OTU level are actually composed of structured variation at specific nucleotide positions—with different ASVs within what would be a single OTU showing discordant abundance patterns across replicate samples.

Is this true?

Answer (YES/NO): NO